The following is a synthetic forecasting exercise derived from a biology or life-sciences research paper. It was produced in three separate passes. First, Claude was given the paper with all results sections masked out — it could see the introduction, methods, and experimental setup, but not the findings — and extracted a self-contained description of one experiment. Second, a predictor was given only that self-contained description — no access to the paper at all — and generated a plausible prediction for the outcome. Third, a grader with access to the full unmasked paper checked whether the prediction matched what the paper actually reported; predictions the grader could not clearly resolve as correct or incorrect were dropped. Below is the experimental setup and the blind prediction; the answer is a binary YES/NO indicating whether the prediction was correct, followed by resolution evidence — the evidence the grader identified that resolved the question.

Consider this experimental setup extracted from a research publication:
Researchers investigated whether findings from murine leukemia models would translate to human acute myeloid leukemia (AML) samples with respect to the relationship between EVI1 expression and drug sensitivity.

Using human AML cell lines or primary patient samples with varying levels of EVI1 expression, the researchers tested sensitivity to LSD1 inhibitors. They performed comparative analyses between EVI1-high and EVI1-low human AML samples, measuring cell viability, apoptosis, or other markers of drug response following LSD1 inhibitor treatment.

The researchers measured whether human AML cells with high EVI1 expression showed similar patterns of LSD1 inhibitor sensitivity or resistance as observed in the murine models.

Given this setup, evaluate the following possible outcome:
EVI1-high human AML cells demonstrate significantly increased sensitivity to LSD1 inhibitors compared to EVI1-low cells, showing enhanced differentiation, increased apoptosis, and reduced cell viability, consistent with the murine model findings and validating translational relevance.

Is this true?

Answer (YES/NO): NO